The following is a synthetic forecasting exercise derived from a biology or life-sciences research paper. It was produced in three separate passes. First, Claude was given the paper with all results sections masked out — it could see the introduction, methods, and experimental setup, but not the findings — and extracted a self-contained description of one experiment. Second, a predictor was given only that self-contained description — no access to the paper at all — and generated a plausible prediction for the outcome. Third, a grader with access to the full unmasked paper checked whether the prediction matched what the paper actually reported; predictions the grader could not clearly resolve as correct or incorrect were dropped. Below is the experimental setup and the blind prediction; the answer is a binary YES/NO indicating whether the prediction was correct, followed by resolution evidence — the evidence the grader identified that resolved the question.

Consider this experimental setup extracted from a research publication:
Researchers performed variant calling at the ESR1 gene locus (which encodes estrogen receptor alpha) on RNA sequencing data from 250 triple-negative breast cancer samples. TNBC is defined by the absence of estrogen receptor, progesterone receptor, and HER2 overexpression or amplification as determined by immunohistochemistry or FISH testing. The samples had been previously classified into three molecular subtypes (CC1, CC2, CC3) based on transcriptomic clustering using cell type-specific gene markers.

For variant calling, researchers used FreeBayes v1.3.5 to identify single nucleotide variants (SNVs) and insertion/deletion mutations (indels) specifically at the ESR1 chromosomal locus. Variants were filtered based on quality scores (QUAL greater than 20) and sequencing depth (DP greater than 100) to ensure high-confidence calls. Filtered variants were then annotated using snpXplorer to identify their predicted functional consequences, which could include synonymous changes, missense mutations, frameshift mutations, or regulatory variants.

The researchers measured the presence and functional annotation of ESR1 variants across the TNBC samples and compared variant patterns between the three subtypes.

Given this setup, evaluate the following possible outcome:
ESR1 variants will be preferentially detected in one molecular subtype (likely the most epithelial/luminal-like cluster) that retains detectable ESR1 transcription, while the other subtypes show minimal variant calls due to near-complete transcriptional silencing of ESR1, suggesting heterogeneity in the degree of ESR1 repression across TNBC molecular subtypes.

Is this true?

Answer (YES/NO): YES